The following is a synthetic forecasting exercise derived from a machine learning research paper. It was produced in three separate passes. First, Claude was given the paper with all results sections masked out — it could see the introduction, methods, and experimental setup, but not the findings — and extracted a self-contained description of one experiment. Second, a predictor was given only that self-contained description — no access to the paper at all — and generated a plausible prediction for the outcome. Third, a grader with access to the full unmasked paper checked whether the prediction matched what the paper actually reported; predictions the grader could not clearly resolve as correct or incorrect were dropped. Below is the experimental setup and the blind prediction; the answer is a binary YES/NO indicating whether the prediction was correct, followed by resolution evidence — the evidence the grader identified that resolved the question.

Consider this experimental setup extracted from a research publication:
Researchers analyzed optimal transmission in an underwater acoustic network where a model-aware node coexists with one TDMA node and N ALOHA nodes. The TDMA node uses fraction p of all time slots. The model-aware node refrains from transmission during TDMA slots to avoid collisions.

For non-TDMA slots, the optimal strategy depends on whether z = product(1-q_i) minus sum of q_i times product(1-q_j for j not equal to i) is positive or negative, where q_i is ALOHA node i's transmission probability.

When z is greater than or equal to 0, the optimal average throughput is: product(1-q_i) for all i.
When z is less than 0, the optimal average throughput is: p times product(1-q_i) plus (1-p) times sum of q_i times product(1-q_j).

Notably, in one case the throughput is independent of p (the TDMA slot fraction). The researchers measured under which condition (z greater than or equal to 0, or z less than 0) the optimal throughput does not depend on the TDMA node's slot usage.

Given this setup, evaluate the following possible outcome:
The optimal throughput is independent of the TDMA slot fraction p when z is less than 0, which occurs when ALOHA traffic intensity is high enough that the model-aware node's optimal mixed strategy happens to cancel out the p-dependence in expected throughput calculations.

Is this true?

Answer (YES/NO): NO